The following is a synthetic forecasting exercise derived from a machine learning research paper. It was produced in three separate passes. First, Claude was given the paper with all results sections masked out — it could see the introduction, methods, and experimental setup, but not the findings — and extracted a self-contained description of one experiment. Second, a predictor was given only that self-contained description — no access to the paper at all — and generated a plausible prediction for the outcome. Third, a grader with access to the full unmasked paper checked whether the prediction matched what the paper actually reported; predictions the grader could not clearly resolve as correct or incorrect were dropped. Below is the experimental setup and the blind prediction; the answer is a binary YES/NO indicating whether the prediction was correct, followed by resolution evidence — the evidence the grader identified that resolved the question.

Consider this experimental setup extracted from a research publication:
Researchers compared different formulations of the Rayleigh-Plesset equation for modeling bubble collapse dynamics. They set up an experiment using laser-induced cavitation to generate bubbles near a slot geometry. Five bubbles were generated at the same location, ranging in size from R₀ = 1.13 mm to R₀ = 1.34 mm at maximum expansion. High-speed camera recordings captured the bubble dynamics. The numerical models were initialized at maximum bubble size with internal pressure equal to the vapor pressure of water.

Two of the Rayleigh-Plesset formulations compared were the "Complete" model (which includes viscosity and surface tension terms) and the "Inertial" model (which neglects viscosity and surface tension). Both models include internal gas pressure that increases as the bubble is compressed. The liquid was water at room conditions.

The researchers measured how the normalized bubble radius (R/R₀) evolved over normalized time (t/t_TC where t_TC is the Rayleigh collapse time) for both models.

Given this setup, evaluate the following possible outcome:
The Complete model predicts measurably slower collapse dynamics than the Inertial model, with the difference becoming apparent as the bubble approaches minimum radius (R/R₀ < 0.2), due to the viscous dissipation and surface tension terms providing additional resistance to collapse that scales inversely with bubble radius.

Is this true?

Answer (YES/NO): NO